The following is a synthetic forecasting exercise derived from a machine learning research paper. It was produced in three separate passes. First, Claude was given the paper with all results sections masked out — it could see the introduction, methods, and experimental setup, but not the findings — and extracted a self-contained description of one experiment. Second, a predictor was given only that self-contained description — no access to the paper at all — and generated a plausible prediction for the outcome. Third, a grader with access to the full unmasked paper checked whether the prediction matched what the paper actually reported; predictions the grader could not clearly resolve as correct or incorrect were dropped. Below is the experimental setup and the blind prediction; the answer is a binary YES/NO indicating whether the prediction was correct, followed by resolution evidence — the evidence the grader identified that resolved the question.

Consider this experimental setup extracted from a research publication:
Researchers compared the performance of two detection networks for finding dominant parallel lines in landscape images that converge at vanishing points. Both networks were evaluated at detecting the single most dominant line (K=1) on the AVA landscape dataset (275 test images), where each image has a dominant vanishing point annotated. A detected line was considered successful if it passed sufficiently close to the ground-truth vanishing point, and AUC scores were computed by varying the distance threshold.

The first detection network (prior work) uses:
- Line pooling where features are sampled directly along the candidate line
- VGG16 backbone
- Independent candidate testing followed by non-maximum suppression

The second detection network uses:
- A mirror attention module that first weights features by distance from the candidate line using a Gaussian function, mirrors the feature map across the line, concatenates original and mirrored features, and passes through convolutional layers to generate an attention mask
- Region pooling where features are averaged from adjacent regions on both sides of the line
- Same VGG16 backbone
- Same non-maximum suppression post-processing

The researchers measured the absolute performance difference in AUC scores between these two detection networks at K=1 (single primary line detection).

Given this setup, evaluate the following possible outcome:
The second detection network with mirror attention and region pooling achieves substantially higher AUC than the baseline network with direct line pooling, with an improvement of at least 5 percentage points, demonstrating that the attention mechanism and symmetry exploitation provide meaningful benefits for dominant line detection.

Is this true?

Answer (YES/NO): YES